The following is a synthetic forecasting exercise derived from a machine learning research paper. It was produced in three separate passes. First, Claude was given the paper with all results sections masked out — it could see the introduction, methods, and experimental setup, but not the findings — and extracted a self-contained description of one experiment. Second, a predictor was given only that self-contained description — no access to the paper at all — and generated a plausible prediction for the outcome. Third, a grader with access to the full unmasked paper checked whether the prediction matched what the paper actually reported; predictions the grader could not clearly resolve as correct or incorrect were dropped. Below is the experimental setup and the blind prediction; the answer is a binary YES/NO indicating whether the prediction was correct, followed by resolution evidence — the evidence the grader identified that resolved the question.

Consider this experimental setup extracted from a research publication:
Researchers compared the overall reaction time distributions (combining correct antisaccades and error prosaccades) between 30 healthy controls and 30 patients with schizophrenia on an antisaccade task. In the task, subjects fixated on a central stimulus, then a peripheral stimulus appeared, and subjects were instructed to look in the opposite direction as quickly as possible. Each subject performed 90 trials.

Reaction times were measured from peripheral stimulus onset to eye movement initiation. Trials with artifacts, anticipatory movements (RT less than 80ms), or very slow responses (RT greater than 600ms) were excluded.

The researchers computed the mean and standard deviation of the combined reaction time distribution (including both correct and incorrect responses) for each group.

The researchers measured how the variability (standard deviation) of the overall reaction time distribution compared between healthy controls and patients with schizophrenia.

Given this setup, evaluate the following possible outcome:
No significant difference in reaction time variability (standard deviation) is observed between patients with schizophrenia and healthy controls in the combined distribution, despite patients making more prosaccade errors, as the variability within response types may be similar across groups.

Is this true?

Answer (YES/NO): NO